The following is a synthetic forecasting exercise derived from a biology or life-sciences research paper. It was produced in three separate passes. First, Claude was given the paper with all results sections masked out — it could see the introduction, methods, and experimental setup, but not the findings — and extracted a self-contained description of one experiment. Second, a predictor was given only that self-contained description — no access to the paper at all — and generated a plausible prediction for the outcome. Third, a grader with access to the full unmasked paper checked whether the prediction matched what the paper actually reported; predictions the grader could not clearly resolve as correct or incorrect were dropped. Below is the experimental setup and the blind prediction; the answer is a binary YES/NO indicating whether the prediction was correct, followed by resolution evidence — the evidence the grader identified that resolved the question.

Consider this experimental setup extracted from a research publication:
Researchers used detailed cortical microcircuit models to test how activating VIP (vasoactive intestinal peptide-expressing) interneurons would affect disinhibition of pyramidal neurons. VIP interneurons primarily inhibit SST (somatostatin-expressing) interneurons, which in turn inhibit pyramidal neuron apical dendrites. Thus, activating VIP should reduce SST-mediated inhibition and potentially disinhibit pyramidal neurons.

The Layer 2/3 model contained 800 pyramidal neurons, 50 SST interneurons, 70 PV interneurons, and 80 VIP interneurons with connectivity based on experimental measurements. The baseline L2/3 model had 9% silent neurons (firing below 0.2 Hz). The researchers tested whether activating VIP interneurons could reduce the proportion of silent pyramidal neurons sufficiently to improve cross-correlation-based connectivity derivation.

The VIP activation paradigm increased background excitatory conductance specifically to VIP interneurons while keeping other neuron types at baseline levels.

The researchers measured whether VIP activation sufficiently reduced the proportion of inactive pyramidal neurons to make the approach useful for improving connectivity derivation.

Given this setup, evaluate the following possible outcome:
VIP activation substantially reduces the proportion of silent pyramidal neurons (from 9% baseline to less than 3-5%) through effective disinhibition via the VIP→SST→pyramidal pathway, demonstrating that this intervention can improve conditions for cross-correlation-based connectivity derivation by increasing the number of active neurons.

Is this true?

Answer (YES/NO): NO